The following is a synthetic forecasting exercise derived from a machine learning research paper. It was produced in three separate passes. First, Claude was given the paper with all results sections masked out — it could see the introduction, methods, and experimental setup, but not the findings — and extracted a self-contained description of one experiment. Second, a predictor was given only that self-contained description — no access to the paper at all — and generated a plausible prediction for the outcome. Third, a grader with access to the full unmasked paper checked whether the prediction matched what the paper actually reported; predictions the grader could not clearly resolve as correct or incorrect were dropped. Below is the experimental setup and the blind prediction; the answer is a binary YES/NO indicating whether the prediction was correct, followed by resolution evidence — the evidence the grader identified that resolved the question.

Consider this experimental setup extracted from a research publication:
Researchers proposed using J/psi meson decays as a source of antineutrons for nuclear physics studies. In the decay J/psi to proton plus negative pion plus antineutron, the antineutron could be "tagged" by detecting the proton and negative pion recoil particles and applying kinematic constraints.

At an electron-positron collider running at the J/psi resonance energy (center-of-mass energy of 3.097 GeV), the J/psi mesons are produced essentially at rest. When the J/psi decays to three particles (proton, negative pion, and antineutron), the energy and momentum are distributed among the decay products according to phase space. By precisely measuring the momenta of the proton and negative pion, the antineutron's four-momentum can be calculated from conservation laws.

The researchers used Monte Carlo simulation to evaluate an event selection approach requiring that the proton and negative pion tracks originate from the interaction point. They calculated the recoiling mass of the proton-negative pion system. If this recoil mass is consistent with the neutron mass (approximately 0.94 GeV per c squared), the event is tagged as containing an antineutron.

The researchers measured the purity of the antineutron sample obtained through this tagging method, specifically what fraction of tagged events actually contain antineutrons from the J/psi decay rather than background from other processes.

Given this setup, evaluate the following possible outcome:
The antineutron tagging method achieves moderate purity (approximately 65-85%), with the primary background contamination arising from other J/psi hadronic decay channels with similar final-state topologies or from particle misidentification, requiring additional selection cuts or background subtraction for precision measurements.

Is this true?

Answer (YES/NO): NO